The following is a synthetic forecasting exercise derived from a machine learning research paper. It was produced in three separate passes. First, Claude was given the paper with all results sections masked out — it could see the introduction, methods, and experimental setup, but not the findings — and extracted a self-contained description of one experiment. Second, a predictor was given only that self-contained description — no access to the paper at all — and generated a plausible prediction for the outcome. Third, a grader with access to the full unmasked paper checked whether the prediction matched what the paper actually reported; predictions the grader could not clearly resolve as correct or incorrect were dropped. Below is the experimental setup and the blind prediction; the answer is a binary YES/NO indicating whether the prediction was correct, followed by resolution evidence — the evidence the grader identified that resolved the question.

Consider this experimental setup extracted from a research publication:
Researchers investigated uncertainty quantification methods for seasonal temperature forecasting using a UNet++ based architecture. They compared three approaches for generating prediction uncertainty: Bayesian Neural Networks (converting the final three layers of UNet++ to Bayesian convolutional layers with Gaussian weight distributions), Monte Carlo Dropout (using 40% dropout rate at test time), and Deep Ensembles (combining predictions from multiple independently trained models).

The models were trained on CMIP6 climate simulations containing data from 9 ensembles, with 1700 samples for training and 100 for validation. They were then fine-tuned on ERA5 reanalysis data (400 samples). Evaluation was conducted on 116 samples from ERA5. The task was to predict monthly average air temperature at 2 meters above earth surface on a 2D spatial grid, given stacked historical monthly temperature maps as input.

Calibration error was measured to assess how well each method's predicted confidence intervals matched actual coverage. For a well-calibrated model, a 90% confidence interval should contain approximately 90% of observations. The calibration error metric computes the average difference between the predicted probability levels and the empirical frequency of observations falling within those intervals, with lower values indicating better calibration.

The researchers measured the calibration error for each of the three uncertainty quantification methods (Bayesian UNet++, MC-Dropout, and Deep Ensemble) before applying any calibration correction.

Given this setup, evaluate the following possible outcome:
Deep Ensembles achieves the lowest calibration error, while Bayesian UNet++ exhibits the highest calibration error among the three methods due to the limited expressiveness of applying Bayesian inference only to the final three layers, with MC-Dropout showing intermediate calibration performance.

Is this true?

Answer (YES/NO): NO